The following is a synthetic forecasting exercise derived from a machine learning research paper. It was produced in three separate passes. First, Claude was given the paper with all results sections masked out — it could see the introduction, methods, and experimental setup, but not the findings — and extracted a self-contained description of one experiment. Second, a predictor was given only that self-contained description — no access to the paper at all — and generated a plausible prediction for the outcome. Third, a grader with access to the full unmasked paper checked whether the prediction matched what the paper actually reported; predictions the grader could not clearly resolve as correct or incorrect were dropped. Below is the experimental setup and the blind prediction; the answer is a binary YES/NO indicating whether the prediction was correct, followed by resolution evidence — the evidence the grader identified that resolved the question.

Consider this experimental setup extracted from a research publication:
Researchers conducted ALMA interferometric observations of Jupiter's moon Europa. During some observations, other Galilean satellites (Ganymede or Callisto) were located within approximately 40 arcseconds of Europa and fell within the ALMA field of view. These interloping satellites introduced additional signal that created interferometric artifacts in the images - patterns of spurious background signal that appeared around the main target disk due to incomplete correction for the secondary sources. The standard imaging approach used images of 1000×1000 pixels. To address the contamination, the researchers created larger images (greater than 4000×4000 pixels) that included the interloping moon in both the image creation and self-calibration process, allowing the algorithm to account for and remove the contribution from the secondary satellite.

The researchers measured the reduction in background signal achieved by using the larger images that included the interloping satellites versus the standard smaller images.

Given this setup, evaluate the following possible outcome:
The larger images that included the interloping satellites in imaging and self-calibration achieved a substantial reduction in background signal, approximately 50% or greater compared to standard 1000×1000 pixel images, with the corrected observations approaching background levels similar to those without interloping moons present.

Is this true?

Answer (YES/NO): YES